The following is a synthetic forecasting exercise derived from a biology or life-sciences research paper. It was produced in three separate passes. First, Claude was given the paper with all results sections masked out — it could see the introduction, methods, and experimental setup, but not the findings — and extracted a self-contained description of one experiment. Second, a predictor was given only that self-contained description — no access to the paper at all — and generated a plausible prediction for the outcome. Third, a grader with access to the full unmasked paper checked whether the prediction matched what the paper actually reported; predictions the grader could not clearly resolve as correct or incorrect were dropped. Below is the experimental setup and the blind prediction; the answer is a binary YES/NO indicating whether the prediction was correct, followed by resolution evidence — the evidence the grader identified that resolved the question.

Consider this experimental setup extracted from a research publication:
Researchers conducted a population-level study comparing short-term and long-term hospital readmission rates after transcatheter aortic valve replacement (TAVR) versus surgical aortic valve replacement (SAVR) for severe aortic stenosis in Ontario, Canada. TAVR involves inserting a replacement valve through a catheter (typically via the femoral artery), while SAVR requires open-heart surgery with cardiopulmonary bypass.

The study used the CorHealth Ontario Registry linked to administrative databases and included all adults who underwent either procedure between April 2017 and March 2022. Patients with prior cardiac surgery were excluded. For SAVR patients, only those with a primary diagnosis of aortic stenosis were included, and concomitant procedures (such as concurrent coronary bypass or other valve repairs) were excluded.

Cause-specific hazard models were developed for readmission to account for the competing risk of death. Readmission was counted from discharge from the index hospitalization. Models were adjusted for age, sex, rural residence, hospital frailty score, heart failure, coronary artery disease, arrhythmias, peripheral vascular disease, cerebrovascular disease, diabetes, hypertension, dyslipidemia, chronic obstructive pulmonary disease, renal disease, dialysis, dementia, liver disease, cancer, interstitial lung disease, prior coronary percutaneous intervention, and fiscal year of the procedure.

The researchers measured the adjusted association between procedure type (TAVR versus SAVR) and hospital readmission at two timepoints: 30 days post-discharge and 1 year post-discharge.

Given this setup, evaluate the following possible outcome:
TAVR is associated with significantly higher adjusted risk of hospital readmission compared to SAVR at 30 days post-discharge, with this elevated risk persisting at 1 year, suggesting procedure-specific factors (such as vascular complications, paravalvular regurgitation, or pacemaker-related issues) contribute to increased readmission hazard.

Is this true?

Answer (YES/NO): NO